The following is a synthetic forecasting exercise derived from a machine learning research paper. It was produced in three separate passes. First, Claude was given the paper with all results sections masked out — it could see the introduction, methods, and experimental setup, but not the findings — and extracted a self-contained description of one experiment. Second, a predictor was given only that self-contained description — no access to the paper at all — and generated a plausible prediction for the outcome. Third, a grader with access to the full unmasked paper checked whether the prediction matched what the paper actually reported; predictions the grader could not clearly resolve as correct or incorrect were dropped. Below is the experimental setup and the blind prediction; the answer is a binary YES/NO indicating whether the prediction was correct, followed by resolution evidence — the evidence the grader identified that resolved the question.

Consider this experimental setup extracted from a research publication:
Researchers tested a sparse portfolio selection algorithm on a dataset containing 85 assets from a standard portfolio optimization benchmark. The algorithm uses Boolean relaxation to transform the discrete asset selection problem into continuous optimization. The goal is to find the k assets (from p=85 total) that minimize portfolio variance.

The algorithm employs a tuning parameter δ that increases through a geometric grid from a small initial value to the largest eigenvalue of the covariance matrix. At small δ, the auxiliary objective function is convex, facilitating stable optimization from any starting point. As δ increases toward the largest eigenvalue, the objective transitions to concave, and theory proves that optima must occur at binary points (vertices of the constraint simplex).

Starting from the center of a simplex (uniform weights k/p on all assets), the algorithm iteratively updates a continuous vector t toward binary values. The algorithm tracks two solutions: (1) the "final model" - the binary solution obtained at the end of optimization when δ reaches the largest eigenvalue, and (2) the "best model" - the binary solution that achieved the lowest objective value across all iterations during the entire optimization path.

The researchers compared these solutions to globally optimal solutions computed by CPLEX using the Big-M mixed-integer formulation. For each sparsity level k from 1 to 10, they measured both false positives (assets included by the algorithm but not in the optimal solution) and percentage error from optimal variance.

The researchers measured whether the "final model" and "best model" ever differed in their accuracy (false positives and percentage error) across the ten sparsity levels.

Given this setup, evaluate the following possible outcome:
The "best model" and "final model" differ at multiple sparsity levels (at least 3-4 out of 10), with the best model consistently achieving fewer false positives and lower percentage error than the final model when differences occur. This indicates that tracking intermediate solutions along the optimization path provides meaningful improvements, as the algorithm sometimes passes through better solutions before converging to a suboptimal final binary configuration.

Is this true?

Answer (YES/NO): NO